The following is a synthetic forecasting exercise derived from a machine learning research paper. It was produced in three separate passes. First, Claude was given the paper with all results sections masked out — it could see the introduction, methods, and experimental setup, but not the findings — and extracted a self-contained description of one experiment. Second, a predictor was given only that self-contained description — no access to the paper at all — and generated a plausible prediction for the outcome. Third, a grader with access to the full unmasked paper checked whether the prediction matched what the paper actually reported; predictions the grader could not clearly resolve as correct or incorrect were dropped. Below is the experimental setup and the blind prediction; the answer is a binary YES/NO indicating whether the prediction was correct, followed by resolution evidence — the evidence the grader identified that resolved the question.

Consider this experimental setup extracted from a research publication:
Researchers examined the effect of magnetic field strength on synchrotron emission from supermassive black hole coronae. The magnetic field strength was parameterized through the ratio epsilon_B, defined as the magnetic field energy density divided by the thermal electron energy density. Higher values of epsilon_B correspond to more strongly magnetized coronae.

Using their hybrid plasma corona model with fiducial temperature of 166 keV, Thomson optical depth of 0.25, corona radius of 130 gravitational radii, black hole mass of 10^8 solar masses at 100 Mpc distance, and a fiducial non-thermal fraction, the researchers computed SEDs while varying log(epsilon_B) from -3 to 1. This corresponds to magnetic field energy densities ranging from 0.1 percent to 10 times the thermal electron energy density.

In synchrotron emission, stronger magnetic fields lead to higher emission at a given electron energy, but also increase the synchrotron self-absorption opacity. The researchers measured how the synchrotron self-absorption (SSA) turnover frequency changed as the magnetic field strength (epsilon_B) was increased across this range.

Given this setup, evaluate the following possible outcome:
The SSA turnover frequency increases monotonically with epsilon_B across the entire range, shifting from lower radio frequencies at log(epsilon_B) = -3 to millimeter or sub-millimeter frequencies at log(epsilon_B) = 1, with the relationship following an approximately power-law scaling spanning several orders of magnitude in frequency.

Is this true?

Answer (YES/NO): NO